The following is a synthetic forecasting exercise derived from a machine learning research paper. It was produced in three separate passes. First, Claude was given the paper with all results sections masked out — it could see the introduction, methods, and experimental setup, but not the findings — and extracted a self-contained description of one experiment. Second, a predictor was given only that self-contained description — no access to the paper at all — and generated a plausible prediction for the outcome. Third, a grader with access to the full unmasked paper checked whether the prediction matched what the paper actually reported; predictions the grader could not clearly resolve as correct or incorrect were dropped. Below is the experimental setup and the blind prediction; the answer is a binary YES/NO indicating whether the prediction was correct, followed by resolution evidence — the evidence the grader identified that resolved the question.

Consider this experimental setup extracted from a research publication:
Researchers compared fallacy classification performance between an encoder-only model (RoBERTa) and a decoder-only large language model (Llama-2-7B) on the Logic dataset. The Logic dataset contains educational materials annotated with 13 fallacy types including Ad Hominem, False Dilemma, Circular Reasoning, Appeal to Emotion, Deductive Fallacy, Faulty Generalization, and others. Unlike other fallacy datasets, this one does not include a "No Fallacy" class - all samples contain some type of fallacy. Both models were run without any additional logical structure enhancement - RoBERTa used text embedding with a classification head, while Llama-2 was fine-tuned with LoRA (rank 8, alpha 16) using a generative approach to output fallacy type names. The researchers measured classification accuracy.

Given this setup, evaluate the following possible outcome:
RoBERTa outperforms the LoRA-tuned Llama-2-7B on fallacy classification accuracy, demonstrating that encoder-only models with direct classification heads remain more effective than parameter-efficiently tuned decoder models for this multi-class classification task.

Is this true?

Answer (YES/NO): NO